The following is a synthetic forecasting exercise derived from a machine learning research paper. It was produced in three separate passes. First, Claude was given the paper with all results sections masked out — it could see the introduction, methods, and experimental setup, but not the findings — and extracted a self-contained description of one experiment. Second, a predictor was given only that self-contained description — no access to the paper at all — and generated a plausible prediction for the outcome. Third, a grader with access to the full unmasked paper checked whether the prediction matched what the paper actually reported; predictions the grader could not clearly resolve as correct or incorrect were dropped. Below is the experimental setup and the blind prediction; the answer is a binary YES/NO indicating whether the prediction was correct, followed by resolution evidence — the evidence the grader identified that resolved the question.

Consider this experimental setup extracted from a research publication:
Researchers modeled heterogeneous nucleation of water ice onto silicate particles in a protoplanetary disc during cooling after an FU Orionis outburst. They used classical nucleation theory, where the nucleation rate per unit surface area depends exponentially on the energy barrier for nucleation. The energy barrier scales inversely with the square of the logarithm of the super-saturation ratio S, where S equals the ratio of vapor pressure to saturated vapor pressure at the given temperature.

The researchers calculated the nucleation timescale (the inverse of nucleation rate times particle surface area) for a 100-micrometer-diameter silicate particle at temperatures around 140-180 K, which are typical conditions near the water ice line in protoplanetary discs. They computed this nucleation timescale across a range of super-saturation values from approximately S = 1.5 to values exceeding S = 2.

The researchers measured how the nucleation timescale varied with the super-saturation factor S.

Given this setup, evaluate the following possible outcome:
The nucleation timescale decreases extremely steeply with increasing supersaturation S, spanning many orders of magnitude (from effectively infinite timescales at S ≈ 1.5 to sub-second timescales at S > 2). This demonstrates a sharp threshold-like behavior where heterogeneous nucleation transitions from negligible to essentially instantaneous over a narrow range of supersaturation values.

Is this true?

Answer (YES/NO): YES